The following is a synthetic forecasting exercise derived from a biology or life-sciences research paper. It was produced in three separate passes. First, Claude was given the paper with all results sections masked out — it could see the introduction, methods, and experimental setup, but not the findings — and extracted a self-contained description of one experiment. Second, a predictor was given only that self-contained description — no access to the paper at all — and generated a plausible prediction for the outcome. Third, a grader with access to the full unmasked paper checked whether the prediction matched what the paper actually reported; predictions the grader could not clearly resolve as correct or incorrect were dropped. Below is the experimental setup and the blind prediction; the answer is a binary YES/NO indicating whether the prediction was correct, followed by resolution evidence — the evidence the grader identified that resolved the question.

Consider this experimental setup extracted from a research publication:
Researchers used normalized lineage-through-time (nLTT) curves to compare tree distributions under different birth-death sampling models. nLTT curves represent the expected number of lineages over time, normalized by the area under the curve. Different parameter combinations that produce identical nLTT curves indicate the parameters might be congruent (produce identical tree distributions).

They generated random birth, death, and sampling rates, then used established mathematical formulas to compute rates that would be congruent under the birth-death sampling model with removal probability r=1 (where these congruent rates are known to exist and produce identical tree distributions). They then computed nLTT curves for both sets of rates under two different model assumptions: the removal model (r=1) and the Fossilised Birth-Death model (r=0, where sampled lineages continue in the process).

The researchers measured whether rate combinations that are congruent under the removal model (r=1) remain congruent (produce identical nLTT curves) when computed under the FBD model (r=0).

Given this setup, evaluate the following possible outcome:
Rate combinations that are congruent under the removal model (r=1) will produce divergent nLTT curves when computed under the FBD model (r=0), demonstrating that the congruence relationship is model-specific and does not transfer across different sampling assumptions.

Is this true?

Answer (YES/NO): YES